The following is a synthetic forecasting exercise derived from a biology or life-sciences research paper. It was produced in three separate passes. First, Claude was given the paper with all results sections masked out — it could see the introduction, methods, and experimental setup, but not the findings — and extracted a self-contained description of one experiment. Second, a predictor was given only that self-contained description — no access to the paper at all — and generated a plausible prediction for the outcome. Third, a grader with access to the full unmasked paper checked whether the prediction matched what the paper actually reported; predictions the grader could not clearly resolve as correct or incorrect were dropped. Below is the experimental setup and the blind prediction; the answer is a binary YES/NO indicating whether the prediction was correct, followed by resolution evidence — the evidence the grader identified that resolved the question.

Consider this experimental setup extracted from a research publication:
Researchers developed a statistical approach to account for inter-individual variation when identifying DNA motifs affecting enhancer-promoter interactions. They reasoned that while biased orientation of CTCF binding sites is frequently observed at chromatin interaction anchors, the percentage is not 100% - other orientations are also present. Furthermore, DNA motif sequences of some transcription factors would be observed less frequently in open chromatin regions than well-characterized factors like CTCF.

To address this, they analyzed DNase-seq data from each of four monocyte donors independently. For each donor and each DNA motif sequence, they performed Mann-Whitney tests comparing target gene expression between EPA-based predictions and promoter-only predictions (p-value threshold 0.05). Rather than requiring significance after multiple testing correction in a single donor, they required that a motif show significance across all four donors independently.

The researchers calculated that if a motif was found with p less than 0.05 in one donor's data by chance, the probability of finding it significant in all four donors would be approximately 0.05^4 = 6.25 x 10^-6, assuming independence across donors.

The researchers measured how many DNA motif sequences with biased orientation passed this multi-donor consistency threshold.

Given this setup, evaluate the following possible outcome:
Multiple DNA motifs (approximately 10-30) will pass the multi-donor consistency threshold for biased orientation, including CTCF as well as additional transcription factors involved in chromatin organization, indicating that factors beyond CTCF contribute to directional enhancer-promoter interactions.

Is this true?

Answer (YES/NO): NO